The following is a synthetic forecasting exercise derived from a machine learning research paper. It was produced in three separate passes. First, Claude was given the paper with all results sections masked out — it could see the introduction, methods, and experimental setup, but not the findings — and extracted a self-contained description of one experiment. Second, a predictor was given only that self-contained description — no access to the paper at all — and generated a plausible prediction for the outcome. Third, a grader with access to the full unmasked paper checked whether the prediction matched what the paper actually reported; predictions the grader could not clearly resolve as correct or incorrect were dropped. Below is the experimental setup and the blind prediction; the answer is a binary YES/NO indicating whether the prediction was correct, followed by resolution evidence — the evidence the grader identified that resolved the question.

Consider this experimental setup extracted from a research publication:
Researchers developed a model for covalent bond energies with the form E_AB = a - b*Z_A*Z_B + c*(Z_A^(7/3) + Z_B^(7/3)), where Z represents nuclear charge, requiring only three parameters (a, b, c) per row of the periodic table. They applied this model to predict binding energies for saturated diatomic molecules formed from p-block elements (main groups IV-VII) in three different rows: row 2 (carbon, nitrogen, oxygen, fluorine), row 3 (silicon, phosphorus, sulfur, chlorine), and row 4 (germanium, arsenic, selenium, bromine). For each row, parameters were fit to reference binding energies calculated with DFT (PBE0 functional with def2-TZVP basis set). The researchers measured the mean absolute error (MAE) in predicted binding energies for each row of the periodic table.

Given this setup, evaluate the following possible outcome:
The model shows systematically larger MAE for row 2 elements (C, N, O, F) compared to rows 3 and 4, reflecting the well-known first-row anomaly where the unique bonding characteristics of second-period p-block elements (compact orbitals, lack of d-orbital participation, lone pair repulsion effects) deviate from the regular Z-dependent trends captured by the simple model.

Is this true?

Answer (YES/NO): NO